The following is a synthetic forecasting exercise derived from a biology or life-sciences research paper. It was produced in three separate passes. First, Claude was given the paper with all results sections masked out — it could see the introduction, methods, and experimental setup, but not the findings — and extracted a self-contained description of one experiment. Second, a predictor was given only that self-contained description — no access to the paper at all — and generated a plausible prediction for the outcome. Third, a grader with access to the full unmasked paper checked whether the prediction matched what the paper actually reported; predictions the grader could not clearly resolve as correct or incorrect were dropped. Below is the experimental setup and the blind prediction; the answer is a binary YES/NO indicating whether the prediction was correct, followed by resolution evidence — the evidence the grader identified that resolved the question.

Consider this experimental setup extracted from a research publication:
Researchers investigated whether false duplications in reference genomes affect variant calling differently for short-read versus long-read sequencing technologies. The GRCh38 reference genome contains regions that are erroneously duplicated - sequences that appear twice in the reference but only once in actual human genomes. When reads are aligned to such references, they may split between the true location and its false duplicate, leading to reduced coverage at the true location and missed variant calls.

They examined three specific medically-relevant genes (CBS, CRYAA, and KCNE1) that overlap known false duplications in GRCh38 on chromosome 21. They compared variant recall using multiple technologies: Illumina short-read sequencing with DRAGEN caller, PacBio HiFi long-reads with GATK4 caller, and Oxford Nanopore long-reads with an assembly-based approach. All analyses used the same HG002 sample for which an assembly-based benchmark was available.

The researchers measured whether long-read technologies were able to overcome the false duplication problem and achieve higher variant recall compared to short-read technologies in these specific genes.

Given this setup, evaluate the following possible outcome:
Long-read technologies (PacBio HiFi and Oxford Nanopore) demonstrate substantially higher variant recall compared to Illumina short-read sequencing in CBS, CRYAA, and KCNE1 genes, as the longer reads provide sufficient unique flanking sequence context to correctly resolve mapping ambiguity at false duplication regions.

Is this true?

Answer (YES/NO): NO